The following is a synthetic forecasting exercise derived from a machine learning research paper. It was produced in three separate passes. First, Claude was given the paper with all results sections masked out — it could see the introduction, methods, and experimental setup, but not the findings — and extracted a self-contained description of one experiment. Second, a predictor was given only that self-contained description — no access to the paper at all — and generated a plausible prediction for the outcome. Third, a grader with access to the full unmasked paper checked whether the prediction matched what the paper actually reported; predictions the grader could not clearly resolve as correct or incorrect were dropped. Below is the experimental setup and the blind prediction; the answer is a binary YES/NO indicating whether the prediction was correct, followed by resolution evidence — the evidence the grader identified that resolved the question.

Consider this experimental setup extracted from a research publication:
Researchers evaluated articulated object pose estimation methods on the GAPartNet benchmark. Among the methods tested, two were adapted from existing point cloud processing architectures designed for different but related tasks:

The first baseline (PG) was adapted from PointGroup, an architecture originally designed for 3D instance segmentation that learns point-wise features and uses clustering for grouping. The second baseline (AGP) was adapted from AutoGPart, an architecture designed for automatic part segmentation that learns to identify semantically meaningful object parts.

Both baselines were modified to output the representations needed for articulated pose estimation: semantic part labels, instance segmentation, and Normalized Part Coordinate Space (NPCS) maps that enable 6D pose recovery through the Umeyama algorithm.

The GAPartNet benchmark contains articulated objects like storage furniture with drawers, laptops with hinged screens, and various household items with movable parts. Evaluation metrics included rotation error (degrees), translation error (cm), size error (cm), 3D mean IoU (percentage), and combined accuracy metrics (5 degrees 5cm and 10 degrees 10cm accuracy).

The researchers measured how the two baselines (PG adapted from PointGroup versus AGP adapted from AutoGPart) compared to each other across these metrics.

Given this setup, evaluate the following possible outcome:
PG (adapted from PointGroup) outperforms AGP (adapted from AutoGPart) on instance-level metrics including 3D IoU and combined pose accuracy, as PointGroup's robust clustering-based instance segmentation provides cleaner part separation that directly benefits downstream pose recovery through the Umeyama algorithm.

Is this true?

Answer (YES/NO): NO